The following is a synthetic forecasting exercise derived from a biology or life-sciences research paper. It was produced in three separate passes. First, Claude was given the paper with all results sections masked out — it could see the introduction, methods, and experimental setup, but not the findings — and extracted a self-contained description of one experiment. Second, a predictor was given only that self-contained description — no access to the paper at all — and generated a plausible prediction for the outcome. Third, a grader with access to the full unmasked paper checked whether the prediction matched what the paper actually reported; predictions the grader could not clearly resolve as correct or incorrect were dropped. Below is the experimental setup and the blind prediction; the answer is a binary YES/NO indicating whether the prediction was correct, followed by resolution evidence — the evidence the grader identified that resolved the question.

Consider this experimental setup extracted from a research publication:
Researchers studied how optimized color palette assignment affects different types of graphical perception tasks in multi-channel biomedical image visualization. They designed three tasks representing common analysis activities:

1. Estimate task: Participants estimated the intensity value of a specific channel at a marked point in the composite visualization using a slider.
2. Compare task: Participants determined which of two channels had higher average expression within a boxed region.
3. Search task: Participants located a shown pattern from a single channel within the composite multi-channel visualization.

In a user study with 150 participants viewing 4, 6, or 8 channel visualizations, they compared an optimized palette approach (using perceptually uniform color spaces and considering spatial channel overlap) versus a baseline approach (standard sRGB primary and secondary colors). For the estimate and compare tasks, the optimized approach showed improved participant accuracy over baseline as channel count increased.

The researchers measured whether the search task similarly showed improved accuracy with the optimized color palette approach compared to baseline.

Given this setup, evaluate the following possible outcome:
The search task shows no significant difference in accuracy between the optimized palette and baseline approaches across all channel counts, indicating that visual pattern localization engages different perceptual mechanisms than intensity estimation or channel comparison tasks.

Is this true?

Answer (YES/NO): YES